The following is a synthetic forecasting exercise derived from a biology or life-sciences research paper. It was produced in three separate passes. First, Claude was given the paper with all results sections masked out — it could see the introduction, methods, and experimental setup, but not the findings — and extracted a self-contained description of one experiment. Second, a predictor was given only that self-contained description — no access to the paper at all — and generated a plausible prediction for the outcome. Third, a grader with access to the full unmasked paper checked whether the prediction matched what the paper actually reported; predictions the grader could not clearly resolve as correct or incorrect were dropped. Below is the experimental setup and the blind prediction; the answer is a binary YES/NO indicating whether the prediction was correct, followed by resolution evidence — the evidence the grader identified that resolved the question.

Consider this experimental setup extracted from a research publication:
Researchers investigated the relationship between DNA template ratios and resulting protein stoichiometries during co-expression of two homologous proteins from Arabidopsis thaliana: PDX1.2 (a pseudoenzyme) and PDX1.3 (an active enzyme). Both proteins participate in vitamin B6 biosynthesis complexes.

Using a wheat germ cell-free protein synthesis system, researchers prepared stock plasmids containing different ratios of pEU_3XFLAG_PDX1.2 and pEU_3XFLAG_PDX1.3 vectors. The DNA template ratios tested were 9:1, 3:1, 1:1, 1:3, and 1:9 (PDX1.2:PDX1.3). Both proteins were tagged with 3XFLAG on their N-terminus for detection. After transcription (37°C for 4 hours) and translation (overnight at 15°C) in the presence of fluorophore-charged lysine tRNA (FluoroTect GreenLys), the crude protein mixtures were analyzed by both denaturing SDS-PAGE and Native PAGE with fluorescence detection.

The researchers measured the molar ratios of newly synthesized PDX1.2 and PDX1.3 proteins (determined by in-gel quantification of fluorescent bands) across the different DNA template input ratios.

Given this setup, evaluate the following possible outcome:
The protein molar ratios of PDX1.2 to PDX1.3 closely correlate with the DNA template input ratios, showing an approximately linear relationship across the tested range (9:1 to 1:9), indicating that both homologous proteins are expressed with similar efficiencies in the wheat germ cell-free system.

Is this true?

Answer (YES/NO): NO